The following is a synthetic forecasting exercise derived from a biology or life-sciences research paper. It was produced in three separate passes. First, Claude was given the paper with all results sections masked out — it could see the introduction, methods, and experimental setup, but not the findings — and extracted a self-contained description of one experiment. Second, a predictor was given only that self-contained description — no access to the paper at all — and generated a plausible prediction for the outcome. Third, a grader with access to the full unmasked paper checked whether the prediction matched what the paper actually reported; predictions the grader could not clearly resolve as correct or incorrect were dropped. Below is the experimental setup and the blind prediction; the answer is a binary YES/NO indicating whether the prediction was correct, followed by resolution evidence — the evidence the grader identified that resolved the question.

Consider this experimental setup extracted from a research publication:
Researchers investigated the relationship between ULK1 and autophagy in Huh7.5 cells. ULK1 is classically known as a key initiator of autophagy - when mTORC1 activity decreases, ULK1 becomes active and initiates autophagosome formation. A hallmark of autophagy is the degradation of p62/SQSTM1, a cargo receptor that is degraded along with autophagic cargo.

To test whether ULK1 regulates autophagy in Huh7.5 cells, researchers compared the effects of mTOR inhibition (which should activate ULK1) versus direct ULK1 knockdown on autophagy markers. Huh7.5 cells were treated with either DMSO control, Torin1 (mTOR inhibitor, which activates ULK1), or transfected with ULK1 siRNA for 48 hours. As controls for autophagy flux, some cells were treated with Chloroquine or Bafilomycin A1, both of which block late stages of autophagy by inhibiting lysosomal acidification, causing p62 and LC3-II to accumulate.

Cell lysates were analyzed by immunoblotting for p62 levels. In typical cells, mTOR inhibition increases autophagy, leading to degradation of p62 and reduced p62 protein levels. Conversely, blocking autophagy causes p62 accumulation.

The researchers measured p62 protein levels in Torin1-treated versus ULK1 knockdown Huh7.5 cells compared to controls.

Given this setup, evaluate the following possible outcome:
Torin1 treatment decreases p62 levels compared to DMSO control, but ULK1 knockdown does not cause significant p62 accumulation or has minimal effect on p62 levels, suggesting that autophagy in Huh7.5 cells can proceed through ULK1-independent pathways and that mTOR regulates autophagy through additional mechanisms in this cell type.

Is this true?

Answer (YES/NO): YES